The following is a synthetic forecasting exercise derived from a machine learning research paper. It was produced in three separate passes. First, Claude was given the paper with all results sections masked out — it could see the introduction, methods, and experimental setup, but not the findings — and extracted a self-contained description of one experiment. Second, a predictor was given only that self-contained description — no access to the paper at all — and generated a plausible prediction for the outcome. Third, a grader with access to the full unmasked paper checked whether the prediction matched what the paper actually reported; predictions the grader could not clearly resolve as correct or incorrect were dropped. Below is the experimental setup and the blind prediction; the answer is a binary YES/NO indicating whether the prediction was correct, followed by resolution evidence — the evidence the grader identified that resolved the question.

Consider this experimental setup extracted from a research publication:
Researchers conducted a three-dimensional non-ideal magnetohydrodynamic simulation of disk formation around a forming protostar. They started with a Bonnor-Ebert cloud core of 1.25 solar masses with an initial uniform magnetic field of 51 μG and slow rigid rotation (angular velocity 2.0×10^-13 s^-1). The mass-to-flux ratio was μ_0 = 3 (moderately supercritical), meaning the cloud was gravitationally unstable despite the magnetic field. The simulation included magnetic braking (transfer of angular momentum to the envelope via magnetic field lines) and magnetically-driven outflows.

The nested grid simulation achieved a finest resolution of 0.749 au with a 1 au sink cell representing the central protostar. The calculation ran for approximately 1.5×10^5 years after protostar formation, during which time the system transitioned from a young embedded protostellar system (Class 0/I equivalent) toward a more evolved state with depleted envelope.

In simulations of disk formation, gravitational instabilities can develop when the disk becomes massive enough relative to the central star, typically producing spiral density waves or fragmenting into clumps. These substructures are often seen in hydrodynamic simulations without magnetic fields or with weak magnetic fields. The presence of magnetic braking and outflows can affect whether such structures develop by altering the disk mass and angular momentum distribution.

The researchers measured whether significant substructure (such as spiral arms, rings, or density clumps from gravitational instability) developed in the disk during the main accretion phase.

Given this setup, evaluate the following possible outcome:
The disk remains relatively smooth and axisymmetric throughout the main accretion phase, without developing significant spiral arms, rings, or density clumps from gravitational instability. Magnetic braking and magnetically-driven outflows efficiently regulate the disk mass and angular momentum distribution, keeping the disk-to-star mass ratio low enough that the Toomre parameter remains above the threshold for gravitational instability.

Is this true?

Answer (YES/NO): NO